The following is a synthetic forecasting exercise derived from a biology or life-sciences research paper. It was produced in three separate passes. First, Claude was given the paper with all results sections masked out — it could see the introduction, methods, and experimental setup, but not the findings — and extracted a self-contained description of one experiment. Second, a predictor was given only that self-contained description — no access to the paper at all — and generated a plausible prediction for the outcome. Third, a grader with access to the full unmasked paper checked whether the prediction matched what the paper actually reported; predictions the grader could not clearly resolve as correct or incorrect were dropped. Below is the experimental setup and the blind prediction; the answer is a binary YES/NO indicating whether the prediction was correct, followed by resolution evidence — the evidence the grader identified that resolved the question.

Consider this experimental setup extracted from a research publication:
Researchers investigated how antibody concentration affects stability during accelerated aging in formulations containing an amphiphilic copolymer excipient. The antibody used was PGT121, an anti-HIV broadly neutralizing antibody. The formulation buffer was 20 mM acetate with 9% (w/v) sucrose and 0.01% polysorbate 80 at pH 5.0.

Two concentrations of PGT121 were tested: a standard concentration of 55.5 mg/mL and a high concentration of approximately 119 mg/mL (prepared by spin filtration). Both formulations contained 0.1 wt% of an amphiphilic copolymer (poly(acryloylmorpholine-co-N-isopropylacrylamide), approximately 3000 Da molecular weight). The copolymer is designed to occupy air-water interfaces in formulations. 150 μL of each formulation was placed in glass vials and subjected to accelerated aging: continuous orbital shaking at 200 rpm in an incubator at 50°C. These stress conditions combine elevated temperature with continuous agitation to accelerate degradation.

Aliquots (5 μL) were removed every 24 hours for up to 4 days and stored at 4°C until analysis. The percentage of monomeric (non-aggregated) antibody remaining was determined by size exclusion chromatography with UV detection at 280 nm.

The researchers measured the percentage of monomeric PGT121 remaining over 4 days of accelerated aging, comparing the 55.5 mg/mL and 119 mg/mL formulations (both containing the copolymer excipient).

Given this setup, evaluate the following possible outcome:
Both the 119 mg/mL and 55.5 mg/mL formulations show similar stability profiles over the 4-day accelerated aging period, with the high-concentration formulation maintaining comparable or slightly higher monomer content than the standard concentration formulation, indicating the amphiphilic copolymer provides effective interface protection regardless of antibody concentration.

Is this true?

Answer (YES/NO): NO